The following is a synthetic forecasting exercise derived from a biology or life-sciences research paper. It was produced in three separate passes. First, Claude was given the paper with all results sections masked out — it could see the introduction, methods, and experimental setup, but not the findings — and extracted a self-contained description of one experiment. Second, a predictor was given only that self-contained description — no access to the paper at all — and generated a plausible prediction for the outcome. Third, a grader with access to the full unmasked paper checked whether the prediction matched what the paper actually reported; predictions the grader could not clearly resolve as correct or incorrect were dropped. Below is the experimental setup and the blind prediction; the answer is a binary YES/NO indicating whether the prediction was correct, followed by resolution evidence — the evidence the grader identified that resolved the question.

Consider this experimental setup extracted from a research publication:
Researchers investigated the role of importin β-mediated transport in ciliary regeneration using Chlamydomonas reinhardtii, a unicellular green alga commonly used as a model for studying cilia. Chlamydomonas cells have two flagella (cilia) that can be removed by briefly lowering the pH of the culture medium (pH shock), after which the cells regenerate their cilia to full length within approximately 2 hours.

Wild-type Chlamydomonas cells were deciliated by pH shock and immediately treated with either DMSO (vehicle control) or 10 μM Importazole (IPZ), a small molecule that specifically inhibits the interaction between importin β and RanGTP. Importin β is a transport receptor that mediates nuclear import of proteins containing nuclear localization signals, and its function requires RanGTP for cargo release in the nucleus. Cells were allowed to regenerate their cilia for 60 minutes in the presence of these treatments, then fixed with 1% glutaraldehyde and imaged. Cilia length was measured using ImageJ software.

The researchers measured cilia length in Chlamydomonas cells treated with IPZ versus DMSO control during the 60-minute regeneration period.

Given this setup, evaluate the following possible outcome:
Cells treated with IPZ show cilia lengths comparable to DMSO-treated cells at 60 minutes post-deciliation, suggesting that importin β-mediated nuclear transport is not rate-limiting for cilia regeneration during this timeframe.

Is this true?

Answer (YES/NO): NO